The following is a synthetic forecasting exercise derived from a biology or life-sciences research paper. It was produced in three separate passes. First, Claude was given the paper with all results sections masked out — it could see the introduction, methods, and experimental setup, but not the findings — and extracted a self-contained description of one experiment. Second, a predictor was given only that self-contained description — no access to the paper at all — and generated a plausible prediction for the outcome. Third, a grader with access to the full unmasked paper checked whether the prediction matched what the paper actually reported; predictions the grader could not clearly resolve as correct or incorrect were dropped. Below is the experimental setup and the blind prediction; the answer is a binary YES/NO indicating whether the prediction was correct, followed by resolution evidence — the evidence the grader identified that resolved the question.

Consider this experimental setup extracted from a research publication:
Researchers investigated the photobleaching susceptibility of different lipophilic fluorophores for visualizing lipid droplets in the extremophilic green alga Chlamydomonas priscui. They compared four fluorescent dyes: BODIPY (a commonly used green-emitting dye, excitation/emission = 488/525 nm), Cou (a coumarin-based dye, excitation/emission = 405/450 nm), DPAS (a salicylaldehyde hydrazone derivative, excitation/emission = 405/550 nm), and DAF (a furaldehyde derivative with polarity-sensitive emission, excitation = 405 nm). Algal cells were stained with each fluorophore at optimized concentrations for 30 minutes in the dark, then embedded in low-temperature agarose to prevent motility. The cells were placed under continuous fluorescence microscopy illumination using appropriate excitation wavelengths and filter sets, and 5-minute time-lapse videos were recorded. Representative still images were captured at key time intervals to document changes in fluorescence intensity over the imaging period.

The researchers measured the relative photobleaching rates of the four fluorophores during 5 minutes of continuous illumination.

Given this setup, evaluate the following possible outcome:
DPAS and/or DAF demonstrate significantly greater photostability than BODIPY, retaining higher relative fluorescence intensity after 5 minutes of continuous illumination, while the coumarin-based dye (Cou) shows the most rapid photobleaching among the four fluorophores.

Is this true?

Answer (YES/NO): NO